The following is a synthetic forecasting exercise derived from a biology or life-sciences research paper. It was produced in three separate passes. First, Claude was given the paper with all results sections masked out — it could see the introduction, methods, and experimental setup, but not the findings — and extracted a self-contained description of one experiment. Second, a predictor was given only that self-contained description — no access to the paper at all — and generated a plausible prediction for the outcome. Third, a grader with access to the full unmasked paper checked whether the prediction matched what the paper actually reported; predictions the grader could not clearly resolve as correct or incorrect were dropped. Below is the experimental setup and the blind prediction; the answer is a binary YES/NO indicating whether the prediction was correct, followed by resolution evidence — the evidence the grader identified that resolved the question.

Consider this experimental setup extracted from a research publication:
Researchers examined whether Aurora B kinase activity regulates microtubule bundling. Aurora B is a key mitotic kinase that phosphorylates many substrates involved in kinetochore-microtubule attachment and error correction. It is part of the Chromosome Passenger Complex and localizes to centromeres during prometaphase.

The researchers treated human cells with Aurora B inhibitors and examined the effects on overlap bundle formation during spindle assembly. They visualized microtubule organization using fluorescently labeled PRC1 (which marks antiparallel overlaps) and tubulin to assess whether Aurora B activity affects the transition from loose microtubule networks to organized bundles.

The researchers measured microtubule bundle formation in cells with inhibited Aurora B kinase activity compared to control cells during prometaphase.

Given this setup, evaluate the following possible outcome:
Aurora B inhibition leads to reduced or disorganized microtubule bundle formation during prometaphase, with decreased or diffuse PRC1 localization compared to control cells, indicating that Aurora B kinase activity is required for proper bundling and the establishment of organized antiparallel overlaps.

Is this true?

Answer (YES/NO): YES